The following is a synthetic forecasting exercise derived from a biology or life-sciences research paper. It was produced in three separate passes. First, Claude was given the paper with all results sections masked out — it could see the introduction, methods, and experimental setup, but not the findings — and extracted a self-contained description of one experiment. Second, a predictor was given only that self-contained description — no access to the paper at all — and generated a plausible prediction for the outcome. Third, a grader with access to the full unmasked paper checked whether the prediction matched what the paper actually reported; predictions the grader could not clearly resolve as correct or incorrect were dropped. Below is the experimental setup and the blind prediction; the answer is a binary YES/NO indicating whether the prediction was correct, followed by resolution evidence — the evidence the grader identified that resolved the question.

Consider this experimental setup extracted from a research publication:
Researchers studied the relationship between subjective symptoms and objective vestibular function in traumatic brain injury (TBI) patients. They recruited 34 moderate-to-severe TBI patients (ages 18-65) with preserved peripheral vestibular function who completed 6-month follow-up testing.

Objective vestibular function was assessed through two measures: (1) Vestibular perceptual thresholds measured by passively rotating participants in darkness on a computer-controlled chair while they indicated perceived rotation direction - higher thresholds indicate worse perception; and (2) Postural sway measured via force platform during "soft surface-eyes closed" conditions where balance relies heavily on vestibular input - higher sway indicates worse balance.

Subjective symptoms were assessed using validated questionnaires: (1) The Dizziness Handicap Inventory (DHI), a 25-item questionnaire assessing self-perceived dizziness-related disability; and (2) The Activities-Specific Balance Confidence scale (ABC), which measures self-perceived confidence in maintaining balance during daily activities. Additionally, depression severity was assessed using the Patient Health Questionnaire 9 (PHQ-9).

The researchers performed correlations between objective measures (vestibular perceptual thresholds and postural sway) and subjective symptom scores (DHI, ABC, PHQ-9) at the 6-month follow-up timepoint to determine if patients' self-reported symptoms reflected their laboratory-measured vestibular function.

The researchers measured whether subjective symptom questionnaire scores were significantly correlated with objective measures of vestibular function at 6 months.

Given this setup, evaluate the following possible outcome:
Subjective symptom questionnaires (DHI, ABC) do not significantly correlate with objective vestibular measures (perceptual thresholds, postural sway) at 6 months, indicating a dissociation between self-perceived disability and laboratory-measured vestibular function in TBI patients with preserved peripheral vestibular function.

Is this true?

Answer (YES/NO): YES